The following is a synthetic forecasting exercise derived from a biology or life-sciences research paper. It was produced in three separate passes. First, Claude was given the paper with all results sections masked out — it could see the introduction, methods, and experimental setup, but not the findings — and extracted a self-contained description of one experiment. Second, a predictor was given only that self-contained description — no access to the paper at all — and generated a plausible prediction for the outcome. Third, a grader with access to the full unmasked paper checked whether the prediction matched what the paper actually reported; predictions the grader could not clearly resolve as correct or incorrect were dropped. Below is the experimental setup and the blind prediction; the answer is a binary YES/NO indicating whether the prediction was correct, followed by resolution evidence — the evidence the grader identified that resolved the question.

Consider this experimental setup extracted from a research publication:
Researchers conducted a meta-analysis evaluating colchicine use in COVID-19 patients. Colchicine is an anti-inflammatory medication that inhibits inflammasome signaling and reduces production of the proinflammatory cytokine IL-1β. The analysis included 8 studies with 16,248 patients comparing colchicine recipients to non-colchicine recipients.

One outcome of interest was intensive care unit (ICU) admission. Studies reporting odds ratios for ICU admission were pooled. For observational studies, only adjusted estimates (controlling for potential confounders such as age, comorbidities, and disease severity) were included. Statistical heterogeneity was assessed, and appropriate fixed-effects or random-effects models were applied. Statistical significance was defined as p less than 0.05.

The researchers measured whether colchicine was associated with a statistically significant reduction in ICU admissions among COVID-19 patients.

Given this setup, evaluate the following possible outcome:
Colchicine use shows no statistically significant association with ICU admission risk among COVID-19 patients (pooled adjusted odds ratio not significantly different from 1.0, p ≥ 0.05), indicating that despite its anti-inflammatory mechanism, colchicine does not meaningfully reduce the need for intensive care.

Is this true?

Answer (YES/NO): YES